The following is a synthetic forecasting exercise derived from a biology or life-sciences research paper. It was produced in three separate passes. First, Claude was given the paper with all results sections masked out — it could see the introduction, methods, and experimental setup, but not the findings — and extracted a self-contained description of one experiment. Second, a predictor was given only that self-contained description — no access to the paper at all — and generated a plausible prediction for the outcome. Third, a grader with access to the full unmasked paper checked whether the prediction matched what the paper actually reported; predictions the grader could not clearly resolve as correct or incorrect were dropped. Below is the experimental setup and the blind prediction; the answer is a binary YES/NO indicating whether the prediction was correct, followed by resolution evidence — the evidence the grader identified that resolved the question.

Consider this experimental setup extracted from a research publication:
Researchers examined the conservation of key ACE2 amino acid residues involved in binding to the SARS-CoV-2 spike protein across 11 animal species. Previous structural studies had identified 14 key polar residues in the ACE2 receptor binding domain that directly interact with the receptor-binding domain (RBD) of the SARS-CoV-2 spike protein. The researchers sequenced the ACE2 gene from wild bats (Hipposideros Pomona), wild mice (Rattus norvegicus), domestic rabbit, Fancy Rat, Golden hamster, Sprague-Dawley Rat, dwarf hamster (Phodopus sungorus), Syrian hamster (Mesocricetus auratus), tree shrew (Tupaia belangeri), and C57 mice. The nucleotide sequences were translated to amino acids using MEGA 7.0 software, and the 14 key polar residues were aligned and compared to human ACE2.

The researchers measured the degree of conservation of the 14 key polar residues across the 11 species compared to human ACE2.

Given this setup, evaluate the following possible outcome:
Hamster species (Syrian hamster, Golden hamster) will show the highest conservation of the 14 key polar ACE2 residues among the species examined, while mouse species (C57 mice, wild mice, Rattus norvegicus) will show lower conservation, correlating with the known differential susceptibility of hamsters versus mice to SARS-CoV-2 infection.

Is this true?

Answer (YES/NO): YES